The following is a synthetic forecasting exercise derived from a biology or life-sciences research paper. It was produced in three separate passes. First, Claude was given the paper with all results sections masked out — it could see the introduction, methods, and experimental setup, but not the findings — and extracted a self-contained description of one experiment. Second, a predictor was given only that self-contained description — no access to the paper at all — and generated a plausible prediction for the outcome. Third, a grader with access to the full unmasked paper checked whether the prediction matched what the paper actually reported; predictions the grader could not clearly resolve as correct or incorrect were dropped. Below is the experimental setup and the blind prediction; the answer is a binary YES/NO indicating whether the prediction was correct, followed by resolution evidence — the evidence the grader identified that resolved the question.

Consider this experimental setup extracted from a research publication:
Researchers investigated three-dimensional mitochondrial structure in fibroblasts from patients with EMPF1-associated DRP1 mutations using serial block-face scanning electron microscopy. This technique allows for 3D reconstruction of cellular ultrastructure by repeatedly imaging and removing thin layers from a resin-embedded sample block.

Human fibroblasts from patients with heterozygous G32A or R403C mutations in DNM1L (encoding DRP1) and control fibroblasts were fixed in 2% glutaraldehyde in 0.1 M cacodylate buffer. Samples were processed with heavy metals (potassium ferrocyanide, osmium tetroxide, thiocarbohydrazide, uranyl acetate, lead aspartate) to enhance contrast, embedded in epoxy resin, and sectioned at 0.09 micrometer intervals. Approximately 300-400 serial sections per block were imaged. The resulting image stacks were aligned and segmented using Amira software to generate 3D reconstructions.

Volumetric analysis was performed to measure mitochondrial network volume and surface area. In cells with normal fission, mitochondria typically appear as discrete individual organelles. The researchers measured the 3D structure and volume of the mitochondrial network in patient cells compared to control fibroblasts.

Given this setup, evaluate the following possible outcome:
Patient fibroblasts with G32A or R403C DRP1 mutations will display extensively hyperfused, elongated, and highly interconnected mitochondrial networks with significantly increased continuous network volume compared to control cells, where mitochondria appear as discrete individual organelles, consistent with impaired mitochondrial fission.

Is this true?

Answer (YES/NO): YES